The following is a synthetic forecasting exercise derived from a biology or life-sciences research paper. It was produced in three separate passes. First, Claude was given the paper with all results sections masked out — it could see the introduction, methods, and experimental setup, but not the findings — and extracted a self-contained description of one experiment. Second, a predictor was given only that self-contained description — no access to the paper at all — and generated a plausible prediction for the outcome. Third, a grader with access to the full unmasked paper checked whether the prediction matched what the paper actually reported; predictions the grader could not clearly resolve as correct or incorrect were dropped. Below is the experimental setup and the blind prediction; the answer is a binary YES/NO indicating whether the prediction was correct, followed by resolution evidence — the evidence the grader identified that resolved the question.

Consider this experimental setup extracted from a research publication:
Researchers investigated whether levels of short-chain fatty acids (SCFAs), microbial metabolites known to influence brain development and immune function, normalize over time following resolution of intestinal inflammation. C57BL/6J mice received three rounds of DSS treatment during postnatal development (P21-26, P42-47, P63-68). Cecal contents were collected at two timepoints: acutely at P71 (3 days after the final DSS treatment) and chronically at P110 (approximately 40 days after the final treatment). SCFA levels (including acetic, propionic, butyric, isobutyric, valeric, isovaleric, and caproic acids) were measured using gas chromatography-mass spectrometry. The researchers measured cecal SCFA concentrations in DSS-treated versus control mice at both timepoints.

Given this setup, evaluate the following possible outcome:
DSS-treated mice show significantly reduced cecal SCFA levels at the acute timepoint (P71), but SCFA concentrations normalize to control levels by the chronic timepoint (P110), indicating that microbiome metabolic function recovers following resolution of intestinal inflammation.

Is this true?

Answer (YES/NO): NO